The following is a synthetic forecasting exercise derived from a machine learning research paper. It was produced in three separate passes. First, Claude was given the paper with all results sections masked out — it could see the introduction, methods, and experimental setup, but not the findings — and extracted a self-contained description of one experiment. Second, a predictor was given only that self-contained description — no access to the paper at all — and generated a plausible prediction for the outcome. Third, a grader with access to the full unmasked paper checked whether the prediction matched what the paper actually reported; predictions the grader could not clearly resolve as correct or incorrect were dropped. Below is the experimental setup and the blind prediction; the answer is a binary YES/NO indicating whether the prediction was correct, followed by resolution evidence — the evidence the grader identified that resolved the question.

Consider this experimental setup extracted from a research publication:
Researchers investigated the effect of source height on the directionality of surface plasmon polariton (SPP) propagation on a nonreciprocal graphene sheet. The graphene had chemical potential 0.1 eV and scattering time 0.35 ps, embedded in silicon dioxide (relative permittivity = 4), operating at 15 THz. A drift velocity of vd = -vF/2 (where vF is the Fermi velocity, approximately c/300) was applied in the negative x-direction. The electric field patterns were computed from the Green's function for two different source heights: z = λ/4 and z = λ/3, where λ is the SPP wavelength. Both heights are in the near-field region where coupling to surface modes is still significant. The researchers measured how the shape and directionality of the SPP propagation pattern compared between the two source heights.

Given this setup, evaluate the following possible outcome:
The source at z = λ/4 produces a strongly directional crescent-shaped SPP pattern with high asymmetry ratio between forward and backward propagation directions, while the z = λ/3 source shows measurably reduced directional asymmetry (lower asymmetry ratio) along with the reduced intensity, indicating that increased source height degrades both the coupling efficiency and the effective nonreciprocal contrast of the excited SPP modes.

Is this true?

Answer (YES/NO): NO